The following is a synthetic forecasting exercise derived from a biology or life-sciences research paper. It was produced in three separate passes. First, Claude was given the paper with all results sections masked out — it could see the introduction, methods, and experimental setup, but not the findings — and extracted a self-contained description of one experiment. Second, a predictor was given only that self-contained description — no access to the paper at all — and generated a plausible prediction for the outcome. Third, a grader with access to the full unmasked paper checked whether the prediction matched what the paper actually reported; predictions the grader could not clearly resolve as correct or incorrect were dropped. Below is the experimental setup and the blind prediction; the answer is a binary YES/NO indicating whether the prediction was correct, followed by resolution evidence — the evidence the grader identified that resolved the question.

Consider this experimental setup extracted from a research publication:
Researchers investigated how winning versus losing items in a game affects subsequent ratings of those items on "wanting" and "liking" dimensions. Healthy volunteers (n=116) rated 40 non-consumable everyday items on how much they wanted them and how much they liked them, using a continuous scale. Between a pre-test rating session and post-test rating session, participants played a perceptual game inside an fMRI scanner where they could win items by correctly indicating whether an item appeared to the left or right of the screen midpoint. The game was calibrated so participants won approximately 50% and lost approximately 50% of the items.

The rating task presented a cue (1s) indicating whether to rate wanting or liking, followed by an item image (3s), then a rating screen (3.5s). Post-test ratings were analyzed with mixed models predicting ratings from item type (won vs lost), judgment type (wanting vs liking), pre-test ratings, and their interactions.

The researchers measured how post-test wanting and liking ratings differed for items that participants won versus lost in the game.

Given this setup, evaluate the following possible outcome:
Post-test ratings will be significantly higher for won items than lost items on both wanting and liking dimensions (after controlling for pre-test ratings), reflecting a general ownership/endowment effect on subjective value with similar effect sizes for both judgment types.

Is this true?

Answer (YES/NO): NO